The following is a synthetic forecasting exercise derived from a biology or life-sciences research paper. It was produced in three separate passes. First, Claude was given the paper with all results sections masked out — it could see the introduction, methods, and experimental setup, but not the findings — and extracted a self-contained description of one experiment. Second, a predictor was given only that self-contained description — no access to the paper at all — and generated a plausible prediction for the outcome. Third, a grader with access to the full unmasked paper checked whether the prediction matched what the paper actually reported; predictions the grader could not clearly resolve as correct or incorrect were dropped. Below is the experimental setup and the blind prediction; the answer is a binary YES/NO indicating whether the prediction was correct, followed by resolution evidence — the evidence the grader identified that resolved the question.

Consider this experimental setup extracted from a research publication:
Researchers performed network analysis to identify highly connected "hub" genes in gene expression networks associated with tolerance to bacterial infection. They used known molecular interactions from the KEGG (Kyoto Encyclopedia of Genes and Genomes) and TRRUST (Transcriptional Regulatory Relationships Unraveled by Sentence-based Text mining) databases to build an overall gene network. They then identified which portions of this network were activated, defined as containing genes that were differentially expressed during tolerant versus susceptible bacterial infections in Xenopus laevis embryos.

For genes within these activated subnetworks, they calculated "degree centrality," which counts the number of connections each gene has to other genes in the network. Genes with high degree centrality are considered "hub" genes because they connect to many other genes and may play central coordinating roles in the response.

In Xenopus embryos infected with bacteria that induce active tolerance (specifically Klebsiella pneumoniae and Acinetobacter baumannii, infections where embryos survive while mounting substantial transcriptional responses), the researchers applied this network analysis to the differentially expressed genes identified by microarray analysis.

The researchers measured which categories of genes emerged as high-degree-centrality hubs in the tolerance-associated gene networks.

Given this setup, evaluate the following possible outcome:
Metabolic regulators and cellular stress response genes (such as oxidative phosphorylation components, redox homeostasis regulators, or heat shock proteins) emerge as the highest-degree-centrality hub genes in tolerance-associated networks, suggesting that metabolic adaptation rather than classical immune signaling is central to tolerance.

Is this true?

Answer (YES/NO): NO